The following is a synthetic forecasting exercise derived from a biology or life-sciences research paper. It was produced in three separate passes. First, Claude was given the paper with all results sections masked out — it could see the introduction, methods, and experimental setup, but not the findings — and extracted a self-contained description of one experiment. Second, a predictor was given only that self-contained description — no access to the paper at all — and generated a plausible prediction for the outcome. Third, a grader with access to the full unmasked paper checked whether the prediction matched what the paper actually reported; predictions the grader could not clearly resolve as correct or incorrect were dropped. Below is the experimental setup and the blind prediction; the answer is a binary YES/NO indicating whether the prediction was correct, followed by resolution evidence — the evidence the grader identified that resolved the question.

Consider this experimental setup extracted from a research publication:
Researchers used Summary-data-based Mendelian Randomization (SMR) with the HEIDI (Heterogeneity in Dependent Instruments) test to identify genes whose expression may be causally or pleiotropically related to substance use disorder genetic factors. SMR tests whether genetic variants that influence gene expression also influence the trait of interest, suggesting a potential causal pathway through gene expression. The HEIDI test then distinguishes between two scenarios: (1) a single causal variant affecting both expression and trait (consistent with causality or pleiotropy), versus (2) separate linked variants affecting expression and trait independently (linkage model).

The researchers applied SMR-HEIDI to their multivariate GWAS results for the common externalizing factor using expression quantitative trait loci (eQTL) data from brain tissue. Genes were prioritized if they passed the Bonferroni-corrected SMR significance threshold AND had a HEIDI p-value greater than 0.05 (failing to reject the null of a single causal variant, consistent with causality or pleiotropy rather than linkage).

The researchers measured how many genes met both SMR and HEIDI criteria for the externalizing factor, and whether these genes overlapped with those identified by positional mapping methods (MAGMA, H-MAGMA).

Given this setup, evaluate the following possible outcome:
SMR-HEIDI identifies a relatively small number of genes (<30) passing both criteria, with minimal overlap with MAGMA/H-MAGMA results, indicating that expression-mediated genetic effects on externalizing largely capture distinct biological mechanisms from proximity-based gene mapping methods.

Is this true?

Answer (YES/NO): NO